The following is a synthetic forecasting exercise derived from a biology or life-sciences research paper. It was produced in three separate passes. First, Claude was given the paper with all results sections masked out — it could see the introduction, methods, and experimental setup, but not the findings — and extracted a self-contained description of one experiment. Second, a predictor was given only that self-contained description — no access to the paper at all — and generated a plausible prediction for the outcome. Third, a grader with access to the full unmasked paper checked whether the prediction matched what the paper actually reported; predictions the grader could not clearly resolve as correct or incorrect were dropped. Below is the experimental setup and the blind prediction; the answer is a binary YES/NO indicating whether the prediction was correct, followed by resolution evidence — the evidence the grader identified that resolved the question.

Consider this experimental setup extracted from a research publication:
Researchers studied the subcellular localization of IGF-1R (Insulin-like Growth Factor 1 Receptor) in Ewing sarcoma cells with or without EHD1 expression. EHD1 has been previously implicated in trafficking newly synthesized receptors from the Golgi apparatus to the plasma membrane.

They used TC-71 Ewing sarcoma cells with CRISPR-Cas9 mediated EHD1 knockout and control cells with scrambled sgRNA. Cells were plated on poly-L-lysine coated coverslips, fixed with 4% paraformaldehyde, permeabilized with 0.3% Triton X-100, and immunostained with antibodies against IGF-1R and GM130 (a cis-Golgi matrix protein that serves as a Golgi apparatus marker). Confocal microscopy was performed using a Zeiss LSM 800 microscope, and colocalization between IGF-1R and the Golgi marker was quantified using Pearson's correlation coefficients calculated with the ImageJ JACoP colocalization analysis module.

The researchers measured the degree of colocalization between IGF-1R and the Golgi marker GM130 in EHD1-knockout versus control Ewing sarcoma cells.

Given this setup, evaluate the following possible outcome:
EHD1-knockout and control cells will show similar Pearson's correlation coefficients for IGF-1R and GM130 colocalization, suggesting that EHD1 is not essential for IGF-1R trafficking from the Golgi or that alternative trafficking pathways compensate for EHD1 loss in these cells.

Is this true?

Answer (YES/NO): NO